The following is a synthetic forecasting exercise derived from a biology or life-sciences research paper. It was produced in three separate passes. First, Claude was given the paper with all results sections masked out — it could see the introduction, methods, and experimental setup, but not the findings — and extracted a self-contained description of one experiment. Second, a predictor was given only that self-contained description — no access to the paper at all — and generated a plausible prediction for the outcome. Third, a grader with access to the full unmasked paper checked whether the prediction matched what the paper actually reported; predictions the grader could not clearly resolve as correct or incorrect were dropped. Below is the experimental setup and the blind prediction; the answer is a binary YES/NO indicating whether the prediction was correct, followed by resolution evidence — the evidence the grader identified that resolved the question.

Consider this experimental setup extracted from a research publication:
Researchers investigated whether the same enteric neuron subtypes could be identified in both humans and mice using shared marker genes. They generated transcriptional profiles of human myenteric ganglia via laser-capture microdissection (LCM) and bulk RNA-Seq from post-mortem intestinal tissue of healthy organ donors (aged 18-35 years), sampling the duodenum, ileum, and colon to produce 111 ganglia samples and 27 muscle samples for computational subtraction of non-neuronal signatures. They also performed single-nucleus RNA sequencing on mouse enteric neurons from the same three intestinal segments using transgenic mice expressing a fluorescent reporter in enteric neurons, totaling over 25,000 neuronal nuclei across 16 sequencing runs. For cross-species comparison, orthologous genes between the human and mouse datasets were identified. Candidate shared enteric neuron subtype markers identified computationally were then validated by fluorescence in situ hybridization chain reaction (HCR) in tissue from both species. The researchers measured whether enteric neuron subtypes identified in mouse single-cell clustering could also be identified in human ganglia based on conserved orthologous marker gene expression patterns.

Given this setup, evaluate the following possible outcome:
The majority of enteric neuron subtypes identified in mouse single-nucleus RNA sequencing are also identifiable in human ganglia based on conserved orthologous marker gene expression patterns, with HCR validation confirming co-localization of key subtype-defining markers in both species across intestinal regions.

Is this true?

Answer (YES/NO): NO